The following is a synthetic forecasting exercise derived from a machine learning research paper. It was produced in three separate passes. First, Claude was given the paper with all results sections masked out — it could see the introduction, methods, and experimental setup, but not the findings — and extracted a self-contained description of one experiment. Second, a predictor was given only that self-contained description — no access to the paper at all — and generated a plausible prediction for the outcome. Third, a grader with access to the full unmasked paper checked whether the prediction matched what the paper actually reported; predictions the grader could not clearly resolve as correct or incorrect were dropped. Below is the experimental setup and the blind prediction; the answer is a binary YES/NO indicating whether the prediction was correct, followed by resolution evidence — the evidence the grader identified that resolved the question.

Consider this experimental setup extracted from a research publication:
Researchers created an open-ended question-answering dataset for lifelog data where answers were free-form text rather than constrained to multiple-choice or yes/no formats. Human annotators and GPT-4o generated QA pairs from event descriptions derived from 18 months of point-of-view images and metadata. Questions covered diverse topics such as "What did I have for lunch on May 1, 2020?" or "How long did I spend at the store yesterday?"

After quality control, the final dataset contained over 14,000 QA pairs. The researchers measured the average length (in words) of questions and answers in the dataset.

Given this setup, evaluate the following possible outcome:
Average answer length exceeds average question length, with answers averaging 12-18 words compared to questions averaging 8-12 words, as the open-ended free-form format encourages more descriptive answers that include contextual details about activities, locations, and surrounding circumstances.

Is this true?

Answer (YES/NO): NO